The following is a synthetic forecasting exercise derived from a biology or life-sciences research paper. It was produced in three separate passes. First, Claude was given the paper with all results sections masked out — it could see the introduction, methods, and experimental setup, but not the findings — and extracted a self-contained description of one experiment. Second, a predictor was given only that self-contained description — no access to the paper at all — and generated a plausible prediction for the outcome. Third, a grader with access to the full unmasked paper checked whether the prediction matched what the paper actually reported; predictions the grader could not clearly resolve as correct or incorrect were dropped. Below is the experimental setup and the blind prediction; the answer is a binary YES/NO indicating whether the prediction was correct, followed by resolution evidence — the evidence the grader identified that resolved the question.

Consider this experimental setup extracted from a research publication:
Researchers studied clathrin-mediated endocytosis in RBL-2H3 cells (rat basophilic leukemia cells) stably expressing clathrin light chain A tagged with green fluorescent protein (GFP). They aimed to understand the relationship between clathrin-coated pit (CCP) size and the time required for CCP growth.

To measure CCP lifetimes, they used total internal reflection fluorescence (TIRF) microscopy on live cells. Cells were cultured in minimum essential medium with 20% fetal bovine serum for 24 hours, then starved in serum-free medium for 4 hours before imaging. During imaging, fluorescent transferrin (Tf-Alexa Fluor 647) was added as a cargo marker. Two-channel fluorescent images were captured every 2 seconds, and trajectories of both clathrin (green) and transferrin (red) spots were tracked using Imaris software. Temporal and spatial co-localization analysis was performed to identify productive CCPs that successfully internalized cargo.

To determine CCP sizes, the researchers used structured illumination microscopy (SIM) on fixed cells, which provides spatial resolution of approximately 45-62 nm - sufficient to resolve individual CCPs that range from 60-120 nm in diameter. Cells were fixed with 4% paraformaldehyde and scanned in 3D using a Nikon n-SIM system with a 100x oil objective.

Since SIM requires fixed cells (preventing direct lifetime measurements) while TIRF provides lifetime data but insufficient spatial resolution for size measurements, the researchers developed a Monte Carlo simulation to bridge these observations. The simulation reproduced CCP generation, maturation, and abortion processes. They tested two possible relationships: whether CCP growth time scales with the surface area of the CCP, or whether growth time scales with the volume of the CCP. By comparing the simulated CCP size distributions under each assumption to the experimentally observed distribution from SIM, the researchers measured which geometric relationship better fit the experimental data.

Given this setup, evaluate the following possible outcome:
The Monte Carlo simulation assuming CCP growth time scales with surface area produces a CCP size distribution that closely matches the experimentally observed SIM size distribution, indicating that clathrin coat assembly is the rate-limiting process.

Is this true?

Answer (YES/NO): NO